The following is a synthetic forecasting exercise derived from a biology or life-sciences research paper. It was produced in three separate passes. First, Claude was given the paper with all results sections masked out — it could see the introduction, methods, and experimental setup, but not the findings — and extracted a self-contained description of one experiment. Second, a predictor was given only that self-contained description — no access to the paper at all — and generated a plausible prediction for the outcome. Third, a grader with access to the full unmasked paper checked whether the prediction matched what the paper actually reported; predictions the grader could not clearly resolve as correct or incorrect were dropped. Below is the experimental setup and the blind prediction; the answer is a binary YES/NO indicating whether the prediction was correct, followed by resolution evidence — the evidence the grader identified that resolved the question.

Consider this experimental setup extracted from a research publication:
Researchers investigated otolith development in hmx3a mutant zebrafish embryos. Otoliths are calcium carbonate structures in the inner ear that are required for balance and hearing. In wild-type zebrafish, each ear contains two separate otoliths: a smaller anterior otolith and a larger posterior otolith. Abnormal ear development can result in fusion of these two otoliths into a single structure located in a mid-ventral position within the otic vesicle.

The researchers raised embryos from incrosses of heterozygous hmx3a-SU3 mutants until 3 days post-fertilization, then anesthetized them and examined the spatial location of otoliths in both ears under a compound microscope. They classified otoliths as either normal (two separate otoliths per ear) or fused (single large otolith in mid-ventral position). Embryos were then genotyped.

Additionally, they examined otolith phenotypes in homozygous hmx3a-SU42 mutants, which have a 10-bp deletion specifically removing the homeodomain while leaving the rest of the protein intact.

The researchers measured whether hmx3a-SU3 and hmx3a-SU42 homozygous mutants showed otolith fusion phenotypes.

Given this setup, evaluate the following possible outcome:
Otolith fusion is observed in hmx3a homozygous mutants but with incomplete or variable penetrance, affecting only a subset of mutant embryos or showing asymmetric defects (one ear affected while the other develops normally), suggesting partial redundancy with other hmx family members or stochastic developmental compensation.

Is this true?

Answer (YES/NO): NO